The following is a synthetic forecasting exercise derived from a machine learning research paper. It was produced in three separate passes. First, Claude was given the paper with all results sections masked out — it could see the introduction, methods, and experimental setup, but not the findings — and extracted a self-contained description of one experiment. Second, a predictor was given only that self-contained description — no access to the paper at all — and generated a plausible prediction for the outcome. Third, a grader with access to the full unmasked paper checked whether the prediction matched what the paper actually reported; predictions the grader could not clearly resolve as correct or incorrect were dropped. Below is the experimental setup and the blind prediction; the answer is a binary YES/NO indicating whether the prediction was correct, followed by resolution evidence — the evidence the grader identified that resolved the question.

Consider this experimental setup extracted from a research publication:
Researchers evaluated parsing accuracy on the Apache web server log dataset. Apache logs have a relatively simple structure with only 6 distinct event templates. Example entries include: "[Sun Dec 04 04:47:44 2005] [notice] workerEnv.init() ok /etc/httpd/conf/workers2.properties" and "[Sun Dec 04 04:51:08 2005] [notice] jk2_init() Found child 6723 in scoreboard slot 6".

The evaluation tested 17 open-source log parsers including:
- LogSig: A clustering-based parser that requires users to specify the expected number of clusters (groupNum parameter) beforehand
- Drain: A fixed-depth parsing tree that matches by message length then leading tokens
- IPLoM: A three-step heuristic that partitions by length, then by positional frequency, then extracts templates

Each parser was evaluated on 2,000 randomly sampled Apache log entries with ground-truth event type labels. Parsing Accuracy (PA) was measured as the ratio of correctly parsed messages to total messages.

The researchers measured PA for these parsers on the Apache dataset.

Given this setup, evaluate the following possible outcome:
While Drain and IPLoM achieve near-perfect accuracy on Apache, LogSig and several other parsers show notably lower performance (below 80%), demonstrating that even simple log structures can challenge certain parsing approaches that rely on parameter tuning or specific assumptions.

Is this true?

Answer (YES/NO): NO